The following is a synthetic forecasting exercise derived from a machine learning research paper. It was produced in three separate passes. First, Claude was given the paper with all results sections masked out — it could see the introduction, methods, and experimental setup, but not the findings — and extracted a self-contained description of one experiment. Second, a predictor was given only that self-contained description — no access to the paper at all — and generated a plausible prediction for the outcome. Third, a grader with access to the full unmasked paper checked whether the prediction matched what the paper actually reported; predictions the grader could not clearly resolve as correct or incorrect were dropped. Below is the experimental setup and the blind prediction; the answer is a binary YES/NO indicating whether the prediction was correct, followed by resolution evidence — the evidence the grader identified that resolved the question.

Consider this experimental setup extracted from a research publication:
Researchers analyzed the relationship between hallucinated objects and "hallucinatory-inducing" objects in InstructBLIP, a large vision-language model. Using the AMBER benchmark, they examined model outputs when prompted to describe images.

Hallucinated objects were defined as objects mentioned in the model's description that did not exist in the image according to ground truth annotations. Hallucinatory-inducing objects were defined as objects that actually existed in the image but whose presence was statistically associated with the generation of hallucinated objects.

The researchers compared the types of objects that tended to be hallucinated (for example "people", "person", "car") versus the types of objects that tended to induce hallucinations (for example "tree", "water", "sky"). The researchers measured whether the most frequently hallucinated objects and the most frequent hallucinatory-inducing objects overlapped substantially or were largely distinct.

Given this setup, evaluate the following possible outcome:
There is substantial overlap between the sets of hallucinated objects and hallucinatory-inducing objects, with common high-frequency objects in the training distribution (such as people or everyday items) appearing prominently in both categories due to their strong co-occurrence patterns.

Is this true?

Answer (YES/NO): NO